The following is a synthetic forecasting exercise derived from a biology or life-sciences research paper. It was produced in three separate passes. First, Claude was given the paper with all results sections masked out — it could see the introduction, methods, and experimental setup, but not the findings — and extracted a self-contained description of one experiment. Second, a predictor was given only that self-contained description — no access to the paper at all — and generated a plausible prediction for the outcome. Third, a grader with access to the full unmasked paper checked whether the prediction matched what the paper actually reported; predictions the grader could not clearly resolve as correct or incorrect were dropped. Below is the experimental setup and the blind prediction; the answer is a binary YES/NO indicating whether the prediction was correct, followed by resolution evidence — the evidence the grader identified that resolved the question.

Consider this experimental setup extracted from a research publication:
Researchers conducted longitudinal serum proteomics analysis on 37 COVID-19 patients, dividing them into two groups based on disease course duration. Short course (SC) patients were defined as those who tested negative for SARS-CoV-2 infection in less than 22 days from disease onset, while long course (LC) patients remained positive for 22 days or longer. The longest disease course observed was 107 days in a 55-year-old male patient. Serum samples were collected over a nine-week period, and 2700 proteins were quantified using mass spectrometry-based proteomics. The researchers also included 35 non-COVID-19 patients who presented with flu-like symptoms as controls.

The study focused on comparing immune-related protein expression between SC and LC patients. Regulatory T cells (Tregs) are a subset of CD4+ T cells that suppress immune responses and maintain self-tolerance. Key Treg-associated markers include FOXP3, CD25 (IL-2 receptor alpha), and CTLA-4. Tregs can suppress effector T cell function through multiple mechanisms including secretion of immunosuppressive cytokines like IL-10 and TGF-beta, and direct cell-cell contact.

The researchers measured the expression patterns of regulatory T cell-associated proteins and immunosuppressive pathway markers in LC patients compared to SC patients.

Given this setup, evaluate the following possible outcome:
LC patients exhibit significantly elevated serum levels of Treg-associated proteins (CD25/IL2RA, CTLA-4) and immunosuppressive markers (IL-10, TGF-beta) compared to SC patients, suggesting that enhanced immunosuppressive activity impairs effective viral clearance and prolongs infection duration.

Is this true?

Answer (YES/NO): NO